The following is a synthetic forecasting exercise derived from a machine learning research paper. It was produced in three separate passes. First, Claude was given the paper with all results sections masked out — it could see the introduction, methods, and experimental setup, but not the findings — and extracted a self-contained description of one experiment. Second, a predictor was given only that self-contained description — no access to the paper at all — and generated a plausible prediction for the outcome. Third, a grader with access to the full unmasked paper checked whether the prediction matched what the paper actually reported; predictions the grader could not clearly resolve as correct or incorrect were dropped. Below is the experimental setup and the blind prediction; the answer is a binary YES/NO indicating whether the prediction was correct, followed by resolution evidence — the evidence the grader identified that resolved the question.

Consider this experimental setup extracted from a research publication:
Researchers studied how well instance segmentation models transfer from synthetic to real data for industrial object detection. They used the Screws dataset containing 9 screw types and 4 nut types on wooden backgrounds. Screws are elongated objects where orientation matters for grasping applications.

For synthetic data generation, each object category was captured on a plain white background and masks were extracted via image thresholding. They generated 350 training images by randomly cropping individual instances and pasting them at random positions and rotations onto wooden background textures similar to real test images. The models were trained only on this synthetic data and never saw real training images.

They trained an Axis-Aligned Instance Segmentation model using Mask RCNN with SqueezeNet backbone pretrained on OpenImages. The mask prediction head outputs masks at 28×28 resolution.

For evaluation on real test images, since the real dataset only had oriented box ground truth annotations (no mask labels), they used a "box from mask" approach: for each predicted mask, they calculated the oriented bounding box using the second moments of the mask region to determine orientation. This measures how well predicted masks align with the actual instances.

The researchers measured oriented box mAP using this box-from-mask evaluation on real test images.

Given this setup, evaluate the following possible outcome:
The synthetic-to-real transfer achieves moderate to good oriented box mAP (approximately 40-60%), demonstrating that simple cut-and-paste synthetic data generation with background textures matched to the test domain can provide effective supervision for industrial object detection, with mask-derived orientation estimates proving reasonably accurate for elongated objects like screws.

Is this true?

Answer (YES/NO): NO